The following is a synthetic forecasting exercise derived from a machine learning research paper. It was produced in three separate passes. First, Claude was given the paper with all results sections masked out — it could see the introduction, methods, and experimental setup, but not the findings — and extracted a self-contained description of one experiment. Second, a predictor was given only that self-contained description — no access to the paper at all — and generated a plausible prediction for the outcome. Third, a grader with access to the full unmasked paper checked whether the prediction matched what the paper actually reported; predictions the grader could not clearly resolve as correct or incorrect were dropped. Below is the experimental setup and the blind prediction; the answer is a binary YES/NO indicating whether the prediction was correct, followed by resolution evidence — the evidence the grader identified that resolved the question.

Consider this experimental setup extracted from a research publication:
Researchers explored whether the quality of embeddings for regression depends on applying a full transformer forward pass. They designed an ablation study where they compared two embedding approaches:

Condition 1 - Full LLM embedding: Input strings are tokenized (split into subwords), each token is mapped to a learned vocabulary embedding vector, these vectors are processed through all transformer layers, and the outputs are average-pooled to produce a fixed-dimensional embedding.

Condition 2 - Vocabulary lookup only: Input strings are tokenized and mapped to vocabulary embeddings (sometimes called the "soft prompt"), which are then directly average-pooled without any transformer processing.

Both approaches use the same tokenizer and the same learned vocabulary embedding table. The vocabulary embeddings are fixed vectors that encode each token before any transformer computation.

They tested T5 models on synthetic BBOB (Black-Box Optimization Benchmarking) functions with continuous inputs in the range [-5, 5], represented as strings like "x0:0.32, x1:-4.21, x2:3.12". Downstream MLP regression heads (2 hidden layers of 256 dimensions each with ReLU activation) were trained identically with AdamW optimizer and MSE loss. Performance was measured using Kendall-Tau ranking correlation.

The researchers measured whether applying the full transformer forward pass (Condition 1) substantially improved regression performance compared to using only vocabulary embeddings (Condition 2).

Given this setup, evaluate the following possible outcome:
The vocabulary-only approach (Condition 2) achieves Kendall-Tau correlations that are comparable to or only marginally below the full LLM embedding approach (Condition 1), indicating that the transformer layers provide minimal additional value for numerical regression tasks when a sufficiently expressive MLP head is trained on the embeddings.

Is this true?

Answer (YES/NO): NO